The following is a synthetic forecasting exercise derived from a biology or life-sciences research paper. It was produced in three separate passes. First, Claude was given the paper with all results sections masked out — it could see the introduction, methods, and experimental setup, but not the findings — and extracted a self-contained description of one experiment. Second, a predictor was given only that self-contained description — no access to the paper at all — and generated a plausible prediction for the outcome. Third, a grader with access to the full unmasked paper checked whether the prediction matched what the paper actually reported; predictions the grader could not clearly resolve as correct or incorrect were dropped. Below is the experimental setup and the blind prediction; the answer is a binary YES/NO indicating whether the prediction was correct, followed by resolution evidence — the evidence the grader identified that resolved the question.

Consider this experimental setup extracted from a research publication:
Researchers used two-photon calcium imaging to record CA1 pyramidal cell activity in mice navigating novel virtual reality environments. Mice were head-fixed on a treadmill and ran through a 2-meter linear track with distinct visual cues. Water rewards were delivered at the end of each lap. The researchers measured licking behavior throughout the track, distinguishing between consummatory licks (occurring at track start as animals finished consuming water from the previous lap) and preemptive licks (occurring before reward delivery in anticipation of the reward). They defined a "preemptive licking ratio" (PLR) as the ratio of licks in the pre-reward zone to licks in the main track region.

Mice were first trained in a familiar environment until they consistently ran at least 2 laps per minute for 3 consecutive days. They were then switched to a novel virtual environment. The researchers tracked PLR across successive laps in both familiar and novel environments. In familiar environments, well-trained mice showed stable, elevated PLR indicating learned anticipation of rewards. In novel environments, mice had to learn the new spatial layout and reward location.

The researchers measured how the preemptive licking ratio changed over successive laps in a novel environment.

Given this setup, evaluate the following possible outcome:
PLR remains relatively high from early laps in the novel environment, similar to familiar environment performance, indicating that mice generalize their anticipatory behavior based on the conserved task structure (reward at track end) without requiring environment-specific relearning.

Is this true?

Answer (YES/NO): NO